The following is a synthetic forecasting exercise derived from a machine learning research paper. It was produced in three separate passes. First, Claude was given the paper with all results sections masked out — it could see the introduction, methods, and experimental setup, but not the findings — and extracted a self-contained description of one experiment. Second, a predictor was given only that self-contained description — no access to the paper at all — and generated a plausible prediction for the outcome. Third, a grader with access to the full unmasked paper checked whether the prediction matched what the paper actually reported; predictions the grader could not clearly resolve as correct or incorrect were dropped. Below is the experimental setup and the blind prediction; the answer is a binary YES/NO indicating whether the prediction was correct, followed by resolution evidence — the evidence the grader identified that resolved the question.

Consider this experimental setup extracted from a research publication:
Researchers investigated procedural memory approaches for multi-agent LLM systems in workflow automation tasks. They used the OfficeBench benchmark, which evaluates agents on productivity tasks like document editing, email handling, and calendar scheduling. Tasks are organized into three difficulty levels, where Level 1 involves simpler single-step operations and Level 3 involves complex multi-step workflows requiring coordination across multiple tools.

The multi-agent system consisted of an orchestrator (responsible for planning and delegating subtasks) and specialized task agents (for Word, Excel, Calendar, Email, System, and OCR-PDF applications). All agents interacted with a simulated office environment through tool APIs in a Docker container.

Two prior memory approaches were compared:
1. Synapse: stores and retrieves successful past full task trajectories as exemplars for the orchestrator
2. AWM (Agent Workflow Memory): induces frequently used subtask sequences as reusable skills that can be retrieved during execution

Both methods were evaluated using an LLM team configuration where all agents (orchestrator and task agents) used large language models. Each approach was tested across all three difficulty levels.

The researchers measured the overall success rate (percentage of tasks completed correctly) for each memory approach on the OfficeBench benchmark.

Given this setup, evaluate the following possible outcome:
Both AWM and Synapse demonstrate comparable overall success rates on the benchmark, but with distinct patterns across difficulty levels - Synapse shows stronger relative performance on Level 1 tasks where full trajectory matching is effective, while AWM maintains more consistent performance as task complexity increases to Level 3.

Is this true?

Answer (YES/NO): NO